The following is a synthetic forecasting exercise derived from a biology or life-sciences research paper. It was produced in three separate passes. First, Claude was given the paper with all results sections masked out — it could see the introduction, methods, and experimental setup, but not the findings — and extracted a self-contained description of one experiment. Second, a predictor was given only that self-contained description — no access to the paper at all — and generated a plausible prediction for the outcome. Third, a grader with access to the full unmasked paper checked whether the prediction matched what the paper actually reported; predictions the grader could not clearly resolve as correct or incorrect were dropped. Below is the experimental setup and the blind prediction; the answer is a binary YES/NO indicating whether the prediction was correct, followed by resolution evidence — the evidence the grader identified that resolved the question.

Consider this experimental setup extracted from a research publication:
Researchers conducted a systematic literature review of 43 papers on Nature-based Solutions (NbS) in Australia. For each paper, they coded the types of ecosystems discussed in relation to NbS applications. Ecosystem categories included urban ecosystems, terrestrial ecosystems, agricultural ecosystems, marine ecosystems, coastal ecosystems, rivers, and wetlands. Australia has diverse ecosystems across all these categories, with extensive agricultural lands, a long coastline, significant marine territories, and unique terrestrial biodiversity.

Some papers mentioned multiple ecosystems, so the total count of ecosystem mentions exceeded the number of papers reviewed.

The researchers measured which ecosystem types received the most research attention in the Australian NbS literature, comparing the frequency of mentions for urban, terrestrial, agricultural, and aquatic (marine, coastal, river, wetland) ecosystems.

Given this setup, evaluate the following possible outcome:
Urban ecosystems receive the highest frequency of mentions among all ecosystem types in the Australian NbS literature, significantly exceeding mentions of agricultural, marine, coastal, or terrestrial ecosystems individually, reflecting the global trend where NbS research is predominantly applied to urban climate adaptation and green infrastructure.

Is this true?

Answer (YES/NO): YES